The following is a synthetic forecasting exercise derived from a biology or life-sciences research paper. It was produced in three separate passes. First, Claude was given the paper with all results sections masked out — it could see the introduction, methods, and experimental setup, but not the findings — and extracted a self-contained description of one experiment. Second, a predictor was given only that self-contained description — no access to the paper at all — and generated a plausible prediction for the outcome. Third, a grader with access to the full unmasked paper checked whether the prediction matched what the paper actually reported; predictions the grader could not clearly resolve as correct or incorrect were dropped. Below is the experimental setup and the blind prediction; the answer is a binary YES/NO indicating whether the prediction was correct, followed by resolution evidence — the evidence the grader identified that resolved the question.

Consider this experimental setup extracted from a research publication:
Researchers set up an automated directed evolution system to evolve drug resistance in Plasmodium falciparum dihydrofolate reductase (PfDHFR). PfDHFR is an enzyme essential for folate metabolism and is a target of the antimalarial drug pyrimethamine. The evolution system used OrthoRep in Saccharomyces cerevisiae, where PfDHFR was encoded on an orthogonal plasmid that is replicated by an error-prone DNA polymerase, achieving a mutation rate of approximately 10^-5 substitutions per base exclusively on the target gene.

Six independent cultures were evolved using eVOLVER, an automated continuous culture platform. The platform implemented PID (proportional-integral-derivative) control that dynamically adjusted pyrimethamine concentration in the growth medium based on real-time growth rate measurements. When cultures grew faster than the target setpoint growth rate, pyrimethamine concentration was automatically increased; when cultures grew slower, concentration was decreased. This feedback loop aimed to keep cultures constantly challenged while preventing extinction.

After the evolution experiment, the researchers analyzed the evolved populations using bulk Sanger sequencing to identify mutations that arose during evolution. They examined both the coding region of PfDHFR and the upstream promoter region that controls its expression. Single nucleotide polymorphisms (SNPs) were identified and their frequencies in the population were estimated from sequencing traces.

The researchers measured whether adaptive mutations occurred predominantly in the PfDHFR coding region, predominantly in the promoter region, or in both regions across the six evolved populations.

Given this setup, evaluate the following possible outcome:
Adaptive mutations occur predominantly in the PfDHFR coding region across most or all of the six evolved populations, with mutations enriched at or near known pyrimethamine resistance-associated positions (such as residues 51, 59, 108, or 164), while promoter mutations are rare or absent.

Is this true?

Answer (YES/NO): NO